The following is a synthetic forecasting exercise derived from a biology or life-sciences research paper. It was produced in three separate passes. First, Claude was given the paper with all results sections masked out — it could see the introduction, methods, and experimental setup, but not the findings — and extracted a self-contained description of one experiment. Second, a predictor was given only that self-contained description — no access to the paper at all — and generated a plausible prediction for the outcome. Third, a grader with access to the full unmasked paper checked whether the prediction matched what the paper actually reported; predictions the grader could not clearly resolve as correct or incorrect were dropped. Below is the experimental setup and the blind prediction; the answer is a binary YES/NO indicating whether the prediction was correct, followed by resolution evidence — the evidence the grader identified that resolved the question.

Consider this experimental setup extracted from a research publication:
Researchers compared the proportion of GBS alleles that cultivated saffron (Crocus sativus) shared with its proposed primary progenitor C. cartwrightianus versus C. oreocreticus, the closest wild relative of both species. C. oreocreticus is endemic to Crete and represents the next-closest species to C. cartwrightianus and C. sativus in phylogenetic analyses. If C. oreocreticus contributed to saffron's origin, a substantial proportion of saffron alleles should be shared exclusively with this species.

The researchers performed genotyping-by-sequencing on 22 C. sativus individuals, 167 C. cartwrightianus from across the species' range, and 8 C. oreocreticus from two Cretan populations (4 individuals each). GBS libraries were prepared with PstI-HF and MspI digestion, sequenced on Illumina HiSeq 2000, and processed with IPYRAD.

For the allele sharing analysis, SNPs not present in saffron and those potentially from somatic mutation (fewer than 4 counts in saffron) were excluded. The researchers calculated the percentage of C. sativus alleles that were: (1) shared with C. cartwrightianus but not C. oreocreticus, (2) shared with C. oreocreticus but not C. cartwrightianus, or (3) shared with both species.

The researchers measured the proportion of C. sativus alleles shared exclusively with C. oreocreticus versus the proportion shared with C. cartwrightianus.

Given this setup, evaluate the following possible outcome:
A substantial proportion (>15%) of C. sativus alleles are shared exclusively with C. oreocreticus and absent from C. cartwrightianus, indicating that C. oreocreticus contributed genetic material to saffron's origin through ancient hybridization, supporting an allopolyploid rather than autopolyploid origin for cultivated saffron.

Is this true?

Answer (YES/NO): NO